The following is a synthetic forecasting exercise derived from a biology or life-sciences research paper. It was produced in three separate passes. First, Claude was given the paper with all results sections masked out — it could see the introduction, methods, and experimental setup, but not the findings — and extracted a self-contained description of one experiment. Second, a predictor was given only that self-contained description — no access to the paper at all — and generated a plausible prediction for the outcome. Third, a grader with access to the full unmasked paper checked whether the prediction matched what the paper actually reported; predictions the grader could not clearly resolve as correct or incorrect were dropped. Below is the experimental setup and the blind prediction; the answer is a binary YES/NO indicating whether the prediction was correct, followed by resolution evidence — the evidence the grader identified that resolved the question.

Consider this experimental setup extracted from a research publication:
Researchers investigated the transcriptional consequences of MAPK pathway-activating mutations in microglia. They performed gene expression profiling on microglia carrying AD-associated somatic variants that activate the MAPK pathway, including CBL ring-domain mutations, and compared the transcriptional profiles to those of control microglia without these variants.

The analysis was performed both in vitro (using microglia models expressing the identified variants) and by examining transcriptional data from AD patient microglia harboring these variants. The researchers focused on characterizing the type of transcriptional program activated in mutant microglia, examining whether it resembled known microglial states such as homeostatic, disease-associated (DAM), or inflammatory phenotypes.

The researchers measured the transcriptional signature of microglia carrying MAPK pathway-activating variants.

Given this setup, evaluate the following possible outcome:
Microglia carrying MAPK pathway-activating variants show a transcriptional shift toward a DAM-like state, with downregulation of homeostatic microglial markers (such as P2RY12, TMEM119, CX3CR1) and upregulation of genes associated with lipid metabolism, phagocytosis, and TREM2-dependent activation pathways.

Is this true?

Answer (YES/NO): NO